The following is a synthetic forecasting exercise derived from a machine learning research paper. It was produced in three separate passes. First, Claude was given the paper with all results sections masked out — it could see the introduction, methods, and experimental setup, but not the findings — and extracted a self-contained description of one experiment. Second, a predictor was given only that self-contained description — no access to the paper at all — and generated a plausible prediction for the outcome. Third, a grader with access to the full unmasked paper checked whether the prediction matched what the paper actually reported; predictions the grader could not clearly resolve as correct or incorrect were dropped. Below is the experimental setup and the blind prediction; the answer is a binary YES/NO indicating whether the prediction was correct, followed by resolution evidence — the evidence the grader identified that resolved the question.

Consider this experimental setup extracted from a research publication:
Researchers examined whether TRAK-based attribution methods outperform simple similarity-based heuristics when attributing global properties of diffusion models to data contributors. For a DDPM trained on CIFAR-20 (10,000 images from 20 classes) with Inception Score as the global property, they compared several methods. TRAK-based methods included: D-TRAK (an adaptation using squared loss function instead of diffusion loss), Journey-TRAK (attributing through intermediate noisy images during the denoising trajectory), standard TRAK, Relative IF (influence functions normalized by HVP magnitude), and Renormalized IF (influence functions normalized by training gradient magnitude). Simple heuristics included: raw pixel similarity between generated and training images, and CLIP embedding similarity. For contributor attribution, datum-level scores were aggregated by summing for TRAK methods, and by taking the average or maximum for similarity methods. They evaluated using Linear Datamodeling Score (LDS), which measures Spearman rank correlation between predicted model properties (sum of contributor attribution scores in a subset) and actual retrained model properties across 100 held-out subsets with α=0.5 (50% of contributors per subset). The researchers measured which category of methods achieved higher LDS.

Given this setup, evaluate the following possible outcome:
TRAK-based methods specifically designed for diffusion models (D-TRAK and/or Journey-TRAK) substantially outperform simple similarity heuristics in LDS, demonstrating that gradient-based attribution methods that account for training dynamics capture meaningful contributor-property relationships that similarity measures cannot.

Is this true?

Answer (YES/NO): NO